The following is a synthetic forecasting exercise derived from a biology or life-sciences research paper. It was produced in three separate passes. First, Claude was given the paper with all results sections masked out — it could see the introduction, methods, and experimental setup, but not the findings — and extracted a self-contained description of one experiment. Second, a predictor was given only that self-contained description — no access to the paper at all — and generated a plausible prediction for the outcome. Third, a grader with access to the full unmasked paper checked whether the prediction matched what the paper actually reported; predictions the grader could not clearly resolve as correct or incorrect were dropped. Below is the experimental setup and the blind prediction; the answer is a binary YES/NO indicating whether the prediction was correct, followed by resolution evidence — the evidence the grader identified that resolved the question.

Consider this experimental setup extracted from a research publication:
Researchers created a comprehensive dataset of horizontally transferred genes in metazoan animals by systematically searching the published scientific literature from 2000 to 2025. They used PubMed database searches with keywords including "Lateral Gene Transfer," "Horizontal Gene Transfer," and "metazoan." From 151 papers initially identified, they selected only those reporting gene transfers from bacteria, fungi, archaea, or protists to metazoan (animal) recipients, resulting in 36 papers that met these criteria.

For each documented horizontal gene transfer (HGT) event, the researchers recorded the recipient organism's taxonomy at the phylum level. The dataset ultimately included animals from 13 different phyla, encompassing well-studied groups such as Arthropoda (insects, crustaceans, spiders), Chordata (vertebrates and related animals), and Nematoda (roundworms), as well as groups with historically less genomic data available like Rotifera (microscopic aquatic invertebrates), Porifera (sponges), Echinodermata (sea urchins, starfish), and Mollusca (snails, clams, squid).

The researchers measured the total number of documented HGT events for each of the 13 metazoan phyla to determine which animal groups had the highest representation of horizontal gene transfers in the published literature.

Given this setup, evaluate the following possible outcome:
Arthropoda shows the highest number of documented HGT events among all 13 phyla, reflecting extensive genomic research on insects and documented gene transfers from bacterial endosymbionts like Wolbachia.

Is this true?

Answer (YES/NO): NO